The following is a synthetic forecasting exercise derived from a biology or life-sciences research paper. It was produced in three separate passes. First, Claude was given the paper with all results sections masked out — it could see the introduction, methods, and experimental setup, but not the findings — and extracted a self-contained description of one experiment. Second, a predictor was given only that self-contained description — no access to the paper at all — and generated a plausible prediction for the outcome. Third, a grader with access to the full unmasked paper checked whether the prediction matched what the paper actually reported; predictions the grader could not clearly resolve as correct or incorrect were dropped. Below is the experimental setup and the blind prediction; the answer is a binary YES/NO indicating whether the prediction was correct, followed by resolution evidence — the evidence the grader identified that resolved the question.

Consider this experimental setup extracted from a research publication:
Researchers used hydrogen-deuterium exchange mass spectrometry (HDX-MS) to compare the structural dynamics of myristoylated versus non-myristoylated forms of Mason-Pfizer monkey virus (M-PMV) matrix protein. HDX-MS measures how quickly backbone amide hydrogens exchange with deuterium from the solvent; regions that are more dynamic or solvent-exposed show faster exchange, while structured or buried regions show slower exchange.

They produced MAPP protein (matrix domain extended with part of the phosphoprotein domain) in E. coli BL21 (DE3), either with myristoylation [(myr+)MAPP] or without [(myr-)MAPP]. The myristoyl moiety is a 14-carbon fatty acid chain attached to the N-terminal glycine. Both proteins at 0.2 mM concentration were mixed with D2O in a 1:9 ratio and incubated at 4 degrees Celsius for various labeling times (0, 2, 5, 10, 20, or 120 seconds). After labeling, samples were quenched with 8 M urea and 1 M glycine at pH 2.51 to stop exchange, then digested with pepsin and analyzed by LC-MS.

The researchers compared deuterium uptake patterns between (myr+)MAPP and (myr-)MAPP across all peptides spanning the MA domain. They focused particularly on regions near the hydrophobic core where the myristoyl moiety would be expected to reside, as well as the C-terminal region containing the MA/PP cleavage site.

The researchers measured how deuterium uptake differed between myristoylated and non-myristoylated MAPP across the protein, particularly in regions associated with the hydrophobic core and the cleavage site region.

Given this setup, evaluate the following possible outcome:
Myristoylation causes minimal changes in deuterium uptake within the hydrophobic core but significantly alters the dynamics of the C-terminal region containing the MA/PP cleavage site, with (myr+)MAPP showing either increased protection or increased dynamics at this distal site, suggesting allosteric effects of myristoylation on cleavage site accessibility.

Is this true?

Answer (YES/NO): NO